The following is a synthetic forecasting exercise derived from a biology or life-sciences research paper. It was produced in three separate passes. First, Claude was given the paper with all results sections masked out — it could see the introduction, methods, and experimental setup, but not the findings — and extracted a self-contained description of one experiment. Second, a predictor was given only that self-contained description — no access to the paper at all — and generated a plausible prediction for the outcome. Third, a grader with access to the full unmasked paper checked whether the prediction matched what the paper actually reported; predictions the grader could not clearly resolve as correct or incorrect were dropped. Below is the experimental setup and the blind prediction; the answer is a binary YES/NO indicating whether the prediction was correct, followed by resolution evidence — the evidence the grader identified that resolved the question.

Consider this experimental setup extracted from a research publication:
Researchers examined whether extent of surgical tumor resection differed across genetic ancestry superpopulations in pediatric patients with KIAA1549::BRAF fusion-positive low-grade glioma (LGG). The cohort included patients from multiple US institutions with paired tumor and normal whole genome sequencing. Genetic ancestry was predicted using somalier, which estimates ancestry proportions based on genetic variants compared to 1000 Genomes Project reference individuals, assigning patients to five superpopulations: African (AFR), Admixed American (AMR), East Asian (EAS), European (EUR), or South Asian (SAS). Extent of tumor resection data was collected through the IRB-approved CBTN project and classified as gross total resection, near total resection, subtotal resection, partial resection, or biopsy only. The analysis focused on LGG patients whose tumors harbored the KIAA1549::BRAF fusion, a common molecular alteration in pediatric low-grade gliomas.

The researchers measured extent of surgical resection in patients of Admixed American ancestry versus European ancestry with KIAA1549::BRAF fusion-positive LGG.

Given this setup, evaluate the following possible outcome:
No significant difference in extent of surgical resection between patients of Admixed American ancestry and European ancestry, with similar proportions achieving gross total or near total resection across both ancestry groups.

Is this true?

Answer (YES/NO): NO